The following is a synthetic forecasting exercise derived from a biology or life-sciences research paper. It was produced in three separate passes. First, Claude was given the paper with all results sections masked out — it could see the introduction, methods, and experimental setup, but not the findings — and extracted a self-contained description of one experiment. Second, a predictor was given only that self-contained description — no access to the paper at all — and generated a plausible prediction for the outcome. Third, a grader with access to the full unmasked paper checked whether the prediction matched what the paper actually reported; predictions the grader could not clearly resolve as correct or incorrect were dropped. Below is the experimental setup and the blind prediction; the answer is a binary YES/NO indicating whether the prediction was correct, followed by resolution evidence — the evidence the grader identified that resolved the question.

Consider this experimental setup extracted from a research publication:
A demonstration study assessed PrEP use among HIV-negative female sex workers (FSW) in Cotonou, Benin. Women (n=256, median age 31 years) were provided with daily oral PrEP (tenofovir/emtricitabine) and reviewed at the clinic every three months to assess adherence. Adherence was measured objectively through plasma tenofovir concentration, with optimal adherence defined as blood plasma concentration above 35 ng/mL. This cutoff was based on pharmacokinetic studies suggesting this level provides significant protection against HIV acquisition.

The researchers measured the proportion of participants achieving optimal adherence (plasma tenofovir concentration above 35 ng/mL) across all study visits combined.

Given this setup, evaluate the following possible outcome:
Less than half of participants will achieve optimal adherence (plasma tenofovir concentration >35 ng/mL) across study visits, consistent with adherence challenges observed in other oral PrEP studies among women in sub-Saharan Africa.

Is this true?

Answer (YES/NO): YES